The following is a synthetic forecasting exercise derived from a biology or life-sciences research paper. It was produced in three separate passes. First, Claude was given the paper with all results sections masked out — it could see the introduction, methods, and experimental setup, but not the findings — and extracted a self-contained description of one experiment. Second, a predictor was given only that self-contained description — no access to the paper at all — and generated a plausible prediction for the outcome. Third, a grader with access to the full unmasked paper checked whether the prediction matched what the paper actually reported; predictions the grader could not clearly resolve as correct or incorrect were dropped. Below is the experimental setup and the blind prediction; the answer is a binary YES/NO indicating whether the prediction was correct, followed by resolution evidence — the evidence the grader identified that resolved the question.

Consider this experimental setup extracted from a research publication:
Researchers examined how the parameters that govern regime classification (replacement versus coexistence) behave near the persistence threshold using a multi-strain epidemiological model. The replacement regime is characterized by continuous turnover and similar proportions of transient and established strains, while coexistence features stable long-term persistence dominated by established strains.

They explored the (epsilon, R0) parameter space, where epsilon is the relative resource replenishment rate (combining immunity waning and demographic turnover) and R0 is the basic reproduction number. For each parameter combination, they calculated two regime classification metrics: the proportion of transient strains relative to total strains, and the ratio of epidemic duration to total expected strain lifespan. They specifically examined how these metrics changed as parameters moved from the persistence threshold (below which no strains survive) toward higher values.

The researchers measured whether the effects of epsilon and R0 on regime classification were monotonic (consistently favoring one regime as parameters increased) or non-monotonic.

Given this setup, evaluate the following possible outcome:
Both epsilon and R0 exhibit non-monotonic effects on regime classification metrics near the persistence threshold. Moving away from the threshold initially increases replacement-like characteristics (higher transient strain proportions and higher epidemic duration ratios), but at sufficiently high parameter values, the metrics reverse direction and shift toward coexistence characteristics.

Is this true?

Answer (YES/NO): NO